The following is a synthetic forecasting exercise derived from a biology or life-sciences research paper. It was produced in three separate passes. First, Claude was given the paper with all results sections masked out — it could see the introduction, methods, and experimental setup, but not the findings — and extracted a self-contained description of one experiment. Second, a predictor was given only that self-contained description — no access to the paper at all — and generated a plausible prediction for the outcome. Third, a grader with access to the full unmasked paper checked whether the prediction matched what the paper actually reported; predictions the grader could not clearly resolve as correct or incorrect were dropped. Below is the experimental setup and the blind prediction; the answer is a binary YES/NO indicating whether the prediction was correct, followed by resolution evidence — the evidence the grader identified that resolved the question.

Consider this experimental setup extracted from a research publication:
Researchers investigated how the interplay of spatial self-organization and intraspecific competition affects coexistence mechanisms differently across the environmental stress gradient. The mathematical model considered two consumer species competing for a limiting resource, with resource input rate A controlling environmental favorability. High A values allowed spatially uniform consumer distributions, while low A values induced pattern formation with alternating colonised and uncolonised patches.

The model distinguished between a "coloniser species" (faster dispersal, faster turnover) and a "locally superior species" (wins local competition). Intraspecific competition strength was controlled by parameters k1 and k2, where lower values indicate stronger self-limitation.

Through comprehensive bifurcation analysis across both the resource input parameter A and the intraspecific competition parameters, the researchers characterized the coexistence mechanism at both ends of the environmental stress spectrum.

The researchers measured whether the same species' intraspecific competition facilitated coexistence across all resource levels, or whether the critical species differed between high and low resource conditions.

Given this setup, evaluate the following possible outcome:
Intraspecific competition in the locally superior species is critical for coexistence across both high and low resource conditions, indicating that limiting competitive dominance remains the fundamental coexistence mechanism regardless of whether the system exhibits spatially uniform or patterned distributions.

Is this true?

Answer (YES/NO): NO